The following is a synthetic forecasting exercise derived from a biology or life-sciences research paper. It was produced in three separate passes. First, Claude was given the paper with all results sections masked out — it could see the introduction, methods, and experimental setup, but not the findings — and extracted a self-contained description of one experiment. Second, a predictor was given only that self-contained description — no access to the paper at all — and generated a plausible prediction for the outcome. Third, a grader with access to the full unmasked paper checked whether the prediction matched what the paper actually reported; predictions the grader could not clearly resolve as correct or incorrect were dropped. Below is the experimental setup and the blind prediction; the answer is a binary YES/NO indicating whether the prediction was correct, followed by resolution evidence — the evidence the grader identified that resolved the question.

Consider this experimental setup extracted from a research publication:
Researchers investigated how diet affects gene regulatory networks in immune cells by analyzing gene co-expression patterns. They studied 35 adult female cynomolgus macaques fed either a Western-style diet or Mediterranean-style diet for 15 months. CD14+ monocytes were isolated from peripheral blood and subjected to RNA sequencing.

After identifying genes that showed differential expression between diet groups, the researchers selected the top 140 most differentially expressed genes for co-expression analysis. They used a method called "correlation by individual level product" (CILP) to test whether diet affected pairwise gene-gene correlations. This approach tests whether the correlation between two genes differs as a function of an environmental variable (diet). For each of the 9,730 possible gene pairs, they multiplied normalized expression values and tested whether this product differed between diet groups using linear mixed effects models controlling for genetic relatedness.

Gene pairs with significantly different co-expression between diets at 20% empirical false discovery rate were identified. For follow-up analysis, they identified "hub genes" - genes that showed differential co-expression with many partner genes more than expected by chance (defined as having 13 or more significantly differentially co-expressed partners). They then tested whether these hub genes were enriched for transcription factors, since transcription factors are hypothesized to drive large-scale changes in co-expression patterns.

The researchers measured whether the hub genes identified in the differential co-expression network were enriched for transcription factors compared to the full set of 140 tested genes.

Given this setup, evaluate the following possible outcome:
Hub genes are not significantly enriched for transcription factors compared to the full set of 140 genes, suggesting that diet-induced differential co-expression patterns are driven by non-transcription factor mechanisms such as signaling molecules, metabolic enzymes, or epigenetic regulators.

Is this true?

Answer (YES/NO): NO